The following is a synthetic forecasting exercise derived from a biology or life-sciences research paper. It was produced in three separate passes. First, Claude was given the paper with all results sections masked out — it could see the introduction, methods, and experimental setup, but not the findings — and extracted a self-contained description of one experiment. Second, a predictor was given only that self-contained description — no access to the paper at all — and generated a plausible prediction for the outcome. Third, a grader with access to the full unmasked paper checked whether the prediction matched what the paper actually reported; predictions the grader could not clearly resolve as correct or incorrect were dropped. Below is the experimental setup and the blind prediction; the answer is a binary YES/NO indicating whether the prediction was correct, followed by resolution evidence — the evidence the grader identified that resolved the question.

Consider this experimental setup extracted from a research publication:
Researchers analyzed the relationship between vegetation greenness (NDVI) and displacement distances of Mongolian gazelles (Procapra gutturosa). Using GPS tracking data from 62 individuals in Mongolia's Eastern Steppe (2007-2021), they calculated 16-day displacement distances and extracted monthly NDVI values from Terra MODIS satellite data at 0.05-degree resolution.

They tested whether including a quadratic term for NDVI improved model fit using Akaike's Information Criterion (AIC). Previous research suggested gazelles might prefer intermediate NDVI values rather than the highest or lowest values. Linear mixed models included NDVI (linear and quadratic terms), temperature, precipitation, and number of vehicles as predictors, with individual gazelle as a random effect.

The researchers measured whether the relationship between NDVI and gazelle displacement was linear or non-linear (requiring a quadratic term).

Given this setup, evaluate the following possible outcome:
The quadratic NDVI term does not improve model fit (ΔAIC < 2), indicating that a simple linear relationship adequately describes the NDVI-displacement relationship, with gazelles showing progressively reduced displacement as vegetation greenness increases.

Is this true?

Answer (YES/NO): NO